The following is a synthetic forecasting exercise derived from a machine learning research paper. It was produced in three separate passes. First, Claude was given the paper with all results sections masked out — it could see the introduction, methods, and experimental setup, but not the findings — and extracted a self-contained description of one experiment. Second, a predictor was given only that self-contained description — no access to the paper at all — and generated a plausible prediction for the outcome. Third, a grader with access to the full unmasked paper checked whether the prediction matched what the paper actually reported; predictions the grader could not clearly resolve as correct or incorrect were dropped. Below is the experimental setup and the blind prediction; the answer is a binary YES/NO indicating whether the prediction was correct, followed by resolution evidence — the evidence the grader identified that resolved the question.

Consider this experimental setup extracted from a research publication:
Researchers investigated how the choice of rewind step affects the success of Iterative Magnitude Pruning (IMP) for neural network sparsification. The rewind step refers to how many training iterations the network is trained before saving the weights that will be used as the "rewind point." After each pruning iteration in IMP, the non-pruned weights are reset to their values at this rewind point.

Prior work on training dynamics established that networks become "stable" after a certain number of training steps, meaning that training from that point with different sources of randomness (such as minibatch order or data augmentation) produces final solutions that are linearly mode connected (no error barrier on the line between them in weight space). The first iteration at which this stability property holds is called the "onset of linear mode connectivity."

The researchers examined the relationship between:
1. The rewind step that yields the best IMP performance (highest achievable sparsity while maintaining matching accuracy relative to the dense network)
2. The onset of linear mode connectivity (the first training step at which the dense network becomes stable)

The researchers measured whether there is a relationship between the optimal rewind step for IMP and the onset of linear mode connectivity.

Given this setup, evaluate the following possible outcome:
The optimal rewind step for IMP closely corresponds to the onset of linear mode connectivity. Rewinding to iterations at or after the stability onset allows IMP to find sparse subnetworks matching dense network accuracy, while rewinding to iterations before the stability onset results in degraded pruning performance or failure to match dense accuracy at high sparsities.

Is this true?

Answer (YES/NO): YES